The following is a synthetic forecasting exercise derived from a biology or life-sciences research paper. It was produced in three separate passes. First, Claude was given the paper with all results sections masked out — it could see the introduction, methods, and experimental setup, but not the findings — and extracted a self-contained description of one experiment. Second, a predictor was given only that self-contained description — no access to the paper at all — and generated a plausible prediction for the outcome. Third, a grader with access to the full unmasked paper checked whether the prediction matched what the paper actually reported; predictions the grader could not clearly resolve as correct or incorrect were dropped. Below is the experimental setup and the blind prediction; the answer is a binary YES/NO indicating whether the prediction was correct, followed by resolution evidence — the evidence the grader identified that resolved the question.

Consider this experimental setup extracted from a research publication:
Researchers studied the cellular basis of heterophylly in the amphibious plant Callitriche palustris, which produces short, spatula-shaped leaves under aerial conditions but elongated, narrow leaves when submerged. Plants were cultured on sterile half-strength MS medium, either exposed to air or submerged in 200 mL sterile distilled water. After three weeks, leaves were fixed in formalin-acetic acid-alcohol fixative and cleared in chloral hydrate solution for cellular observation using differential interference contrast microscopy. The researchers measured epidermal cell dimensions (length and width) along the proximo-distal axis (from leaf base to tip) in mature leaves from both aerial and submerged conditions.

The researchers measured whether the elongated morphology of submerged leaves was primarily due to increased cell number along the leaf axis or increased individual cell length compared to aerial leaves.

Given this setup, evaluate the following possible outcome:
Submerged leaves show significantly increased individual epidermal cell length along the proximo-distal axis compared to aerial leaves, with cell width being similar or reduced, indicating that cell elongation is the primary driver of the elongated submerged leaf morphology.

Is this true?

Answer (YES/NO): YES